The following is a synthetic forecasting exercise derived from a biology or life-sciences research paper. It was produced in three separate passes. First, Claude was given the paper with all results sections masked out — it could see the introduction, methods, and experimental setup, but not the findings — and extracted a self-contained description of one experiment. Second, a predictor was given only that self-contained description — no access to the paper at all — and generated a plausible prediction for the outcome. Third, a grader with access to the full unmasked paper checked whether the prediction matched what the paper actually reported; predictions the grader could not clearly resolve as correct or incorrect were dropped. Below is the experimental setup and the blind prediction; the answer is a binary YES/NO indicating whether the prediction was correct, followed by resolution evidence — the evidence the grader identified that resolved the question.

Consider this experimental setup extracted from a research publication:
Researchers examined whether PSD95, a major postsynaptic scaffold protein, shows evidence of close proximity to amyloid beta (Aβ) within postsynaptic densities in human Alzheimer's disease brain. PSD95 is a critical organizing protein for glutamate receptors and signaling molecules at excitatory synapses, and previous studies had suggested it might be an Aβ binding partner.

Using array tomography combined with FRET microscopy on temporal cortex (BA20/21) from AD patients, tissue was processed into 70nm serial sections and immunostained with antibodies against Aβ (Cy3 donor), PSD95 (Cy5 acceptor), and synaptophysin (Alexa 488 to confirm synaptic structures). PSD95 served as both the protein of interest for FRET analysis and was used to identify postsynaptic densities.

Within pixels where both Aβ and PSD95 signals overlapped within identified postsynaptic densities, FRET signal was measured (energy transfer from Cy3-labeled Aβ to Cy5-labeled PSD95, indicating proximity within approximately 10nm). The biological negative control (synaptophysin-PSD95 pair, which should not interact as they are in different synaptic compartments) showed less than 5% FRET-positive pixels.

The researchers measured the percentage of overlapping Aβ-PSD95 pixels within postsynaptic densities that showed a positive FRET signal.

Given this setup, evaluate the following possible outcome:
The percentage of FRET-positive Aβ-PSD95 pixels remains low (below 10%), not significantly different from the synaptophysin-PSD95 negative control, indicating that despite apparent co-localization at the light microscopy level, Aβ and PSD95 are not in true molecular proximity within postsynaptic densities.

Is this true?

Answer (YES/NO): NO